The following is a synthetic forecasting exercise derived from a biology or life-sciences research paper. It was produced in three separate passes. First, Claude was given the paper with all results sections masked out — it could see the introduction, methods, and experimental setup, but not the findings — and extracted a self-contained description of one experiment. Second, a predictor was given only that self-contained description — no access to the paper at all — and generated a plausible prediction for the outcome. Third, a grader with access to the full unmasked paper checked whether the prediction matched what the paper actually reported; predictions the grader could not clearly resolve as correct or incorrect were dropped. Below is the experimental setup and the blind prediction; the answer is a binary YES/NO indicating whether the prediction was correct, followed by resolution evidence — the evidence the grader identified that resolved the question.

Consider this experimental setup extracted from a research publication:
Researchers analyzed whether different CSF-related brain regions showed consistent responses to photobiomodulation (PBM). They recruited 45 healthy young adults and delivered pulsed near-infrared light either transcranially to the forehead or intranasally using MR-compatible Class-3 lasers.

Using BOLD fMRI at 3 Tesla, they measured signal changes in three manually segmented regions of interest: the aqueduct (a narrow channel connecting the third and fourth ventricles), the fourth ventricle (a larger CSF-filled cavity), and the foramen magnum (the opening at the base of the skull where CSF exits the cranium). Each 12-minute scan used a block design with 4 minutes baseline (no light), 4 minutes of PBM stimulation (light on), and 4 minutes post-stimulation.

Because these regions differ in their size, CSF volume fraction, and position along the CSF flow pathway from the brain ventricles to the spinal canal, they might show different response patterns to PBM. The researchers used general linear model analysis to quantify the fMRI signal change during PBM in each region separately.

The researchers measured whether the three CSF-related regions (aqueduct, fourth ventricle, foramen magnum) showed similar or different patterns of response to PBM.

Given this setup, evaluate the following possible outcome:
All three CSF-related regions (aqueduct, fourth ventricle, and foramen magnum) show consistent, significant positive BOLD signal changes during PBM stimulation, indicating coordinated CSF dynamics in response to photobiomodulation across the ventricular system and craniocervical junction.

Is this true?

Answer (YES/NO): NO